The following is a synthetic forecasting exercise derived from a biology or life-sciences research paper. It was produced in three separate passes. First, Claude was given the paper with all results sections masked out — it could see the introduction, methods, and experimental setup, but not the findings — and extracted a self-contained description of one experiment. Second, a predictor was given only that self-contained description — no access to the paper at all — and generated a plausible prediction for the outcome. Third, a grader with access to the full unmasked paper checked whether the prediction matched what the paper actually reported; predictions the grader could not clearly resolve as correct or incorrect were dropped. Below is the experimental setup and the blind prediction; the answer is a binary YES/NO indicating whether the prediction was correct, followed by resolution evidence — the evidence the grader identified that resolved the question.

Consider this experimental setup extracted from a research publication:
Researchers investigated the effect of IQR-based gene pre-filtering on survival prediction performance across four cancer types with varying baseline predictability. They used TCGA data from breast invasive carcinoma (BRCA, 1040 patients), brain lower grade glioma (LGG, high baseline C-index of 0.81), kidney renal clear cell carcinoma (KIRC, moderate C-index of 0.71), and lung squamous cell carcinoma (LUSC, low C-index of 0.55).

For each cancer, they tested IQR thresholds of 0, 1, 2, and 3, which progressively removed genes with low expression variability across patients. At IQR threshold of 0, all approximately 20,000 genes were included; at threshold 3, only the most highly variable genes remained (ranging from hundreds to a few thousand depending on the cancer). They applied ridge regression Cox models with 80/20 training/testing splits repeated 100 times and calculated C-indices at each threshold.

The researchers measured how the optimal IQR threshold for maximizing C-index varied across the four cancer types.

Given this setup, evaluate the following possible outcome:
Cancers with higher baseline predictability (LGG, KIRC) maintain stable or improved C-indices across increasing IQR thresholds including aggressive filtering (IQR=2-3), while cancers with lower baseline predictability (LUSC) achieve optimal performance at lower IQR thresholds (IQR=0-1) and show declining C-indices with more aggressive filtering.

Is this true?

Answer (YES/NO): NO